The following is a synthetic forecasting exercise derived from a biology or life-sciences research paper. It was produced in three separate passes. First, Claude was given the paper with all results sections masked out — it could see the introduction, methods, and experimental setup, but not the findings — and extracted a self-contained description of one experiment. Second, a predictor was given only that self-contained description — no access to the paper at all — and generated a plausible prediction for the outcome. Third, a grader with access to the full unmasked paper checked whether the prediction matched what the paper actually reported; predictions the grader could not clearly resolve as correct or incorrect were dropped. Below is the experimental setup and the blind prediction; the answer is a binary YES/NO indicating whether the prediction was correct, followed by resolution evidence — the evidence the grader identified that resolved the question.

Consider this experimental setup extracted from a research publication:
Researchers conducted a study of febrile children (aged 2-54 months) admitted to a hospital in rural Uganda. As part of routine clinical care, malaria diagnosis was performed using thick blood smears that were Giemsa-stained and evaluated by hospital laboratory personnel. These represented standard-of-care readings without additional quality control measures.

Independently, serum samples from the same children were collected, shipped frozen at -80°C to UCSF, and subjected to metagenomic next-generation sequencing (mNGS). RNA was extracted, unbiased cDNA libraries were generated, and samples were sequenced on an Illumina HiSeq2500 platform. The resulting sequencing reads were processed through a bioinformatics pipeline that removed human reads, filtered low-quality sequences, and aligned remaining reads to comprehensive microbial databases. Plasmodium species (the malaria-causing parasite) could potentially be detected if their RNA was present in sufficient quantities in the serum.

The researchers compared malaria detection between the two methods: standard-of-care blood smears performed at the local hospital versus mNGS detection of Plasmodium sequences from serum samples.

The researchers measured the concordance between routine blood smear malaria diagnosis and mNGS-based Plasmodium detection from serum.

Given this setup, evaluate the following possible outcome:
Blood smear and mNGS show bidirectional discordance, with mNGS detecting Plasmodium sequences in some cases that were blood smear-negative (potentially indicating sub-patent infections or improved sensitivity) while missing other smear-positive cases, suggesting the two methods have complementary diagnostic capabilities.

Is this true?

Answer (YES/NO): YES